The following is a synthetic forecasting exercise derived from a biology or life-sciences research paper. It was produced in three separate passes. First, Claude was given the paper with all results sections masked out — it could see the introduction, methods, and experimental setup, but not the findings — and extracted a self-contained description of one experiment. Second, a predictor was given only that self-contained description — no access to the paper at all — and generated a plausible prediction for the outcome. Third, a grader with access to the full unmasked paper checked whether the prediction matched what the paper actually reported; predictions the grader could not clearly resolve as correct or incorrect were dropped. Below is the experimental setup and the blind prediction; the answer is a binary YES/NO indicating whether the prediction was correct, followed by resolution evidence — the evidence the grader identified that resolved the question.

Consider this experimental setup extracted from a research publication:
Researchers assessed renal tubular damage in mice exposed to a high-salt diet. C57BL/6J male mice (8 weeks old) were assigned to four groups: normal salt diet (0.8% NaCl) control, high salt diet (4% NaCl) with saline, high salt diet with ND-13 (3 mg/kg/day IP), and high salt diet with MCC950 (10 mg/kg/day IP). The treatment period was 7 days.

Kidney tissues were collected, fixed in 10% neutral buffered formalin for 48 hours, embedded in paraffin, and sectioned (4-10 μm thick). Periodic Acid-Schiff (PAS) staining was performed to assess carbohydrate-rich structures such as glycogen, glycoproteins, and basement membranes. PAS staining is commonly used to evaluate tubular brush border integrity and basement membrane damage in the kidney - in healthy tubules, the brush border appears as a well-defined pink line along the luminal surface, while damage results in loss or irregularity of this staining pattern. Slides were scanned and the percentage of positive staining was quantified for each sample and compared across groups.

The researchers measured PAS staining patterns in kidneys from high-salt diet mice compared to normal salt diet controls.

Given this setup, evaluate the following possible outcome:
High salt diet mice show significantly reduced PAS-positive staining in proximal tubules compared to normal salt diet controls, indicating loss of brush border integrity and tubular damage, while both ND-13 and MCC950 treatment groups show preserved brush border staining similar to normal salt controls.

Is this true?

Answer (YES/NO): NO